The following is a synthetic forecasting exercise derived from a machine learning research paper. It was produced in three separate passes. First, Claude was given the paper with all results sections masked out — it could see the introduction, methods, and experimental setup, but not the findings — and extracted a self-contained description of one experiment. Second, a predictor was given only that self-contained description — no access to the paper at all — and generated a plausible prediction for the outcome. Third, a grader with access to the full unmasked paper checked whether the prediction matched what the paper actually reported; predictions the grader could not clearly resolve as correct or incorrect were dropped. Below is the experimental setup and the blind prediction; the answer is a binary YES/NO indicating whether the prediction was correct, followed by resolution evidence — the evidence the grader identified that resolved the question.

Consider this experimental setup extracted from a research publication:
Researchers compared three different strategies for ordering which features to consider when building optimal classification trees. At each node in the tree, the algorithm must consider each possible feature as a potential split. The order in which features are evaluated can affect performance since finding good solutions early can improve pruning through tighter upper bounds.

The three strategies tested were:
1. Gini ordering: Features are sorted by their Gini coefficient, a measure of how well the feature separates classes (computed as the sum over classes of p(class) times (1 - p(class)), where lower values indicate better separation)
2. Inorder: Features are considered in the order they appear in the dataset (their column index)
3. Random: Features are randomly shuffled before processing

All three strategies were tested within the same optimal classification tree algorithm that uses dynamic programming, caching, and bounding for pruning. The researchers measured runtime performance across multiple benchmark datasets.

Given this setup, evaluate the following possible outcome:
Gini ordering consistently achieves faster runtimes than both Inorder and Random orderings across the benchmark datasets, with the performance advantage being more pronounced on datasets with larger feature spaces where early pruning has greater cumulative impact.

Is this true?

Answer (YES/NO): NO